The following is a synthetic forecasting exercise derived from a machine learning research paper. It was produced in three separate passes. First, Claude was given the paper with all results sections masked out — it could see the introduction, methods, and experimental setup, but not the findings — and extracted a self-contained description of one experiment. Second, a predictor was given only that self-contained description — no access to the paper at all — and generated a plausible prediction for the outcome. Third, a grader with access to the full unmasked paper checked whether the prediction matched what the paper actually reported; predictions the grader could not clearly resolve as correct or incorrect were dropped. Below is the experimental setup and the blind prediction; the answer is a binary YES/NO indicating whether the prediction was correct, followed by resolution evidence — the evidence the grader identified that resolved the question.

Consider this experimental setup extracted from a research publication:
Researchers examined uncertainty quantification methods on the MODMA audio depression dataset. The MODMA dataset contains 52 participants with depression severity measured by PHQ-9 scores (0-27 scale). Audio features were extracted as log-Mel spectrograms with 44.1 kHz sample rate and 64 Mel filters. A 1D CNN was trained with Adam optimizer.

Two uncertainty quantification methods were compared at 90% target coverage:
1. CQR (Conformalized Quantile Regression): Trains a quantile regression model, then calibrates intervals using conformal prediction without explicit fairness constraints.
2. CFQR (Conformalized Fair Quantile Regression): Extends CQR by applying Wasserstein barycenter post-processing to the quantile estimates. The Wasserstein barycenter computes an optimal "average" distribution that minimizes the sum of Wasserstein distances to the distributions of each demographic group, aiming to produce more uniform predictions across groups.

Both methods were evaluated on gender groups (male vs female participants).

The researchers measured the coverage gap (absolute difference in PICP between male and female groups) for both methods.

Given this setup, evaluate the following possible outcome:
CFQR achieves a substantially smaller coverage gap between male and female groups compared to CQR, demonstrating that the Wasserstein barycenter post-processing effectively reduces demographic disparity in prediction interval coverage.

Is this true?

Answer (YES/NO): NO